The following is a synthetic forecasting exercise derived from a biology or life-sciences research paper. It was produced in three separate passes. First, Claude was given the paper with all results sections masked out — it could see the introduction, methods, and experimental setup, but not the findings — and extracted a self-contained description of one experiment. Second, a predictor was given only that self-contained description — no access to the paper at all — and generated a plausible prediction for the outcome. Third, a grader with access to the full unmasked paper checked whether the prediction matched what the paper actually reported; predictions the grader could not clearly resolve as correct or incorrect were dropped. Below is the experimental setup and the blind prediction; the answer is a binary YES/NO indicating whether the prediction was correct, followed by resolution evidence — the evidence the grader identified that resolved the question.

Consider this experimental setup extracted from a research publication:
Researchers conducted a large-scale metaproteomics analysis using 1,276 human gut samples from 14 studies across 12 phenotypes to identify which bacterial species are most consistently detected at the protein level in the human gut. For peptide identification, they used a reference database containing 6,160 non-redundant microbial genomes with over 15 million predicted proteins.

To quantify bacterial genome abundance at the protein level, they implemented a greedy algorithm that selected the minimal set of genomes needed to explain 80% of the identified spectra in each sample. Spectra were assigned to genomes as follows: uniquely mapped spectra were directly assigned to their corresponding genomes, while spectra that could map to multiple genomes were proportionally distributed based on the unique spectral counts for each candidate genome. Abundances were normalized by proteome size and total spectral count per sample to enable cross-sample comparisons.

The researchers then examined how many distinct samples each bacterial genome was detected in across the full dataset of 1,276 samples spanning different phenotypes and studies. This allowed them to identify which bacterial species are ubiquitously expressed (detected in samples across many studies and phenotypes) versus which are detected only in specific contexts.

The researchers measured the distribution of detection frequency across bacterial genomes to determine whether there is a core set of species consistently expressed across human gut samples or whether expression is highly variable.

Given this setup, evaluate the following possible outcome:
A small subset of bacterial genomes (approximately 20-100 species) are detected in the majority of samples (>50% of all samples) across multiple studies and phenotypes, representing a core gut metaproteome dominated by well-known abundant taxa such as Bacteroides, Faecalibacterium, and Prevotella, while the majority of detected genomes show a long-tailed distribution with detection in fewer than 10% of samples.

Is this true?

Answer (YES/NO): NO